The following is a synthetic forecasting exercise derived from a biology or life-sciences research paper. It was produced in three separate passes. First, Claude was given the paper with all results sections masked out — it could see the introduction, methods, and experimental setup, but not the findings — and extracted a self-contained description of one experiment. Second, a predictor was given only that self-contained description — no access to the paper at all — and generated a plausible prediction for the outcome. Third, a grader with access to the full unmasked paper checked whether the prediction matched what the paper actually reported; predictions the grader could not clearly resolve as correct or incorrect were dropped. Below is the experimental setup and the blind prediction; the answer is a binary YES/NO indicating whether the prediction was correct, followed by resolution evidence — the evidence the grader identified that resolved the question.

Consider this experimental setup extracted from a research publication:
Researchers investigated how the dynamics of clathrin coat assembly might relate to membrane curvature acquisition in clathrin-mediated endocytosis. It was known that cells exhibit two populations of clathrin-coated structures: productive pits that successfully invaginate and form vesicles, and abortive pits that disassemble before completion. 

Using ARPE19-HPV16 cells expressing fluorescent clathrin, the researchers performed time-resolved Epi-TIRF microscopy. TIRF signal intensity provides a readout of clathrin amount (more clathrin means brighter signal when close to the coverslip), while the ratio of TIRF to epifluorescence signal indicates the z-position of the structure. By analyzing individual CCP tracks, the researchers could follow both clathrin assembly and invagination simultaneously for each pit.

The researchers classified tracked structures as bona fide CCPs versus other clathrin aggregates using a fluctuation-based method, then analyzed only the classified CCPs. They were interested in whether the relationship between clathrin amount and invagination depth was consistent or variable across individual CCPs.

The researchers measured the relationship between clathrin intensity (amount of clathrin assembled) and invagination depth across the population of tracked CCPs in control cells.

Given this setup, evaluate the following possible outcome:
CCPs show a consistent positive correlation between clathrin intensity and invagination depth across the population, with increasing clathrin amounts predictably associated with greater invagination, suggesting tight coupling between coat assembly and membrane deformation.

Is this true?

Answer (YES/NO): NO